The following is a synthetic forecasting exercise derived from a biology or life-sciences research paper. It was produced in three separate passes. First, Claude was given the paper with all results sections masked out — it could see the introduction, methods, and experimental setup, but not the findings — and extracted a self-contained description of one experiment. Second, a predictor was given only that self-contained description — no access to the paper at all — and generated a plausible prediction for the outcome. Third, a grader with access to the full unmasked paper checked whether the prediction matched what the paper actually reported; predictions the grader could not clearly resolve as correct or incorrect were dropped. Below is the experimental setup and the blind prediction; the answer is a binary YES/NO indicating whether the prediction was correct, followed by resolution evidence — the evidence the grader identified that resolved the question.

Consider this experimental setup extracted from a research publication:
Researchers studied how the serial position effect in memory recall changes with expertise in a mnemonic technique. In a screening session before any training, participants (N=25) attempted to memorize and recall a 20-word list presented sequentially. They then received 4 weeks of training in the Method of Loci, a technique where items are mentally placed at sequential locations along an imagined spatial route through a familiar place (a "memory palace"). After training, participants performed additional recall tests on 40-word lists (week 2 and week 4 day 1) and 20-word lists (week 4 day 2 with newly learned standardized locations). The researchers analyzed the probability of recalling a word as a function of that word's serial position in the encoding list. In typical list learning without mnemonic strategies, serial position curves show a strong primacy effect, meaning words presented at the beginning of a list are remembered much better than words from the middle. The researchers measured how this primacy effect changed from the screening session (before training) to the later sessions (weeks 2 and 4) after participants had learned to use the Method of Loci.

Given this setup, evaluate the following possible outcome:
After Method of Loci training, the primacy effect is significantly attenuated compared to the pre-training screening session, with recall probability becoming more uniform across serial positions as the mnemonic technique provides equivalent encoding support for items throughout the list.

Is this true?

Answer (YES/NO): YES